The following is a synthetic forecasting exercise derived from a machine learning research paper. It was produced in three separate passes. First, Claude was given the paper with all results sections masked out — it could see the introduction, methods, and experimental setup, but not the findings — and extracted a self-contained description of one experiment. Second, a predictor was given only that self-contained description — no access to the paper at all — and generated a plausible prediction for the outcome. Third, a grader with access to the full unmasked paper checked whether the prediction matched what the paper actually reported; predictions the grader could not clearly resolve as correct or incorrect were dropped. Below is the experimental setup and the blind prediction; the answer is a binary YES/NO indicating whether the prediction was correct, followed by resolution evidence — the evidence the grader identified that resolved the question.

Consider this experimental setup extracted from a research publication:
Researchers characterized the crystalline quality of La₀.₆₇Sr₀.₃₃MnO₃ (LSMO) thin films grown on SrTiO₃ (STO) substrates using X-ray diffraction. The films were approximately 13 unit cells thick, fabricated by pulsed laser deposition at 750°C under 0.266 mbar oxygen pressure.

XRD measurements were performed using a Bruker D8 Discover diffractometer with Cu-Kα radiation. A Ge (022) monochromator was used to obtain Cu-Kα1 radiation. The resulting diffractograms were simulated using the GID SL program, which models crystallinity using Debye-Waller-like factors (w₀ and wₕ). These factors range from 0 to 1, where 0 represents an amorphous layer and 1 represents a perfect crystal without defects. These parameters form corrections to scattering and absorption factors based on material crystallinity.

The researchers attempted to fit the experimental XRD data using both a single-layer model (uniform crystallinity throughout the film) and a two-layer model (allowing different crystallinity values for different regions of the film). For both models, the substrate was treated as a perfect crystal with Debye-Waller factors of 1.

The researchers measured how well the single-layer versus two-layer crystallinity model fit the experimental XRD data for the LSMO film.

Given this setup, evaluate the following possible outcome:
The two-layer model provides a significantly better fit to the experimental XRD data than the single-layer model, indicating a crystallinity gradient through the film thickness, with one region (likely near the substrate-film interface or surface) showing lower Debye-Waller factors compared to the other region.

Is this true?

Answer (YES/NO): YES